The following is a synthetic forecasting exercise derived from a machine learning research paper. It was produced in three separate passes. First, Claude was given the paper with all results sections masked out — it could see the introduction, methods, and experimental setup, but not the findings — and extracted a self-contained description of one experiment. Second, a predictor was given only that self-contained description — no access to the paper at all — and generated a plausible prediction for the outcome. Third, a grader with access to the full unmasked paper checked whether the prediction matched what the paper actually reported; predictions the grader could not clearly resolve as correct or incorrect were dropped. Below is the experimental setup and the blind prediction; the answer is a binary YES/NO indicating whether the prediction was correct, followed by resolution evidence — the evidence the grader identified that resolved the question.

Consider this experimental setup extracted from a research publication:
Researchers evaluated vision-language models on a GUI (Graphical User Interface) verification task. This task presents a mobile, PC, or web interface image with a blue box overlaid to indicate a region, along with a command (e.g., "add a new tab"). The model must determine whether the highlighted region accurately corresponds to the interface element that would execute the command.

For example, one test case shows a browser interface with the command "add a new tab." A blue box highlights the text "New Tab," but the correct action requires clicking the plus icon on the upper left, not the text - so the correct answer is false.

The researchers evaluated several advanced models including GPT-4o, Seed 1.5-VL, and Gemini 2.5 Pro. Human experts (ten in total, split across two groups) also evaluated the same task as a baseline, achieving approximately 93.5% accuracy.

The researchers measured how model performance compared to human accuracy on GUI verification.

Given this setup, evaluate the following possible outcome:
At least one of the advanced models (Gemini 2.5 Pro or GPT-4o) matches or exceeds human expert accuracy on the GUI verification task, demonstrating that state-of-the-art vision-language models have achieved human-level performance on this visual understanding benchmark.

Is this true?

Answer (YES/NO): NO